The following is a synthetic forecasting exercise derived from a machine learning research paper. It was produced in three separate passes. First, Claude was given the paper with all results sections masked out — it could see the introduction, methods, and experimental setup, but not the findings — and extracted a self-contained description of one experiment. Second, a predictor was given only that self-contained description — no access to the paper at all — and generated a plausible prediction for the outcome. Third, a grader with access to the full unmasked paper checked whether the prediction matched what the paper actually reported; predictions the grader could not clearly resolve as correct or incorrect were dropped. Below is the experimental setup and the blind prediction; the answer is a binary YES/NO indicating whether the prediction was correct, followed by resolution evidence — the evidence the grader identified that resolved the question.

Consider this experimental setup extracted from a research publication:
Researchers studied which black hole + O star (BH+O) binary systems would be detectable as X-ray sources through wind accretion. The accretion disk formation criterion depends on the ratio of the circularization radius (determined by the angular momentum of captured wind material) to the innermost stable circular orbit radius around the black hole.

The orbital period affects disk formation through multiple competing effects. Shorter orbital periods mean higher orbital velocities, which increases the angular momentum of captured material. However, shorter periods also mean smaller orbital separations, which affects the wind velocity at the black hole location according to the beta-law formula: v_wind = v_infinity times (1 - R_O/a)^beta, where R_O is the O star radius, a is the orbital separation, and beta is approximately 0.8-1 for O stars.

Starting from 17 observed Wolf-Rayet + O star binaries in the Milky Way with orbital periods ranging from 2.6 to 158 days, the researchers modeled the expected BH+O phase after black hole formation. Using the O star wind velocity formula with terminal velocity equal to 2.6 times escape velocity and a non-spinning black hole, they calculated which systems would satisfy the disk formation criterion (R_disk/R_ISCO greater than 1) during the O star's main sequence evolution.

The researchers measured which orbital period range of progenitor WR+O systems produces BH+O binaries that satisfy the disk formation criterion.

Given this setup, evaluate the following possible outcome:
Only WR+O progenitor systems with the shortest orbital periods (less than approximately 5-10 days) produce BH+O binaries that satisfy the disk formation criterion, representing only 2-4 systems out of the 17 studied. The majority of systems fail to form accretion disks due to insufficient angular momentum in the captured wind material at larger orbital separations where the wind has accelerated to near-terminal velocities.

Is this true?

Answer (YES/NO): NO